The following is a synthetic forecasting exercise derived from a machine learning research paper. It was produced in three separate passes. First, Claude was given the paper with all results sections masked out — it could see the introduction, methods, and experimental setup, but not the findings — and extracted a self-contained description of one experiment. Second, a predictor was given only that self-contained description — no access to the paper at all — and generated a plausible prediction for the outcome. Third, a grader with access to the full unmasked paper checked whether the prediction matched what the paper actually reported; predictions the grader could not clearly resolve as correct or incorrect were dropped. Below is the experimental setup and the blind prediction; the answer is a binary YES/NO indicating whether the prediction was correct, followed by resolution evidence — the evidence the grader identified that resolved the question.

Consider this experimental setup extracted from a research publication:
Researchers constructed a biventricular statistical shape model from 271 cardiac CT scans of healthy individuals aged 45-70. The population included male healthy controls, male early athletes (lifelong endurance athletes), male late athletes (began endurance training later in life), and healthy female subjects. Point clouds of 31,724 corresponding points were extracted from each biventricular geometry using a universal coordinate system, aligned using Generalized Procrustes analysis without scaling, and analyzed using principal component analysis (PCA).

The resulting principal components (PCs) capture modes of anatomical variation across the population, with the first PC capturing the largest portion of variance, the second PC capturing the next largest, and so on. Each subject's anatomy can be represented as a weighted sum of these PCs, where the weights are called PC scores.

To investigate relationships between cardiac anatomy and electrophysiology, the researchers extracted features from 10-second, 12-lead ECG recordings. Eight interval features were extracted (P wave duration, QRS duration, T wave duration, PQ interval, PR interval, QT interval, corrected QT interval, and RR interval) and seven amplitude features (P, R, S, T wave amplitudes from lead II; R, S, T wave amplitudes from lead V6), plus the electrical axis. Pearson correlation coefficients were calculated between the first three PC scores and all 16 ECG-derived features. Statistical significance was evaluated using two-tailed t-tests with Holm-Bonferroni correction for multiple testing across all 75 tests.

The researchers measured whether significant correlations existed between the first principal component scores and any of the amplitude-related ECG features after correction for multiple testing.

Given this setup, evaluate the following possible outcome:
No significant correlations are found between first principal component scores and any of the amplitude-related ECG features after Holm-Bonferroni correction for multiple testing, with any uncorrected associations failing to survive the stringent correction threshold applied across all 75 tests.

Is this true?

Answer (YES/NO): NO